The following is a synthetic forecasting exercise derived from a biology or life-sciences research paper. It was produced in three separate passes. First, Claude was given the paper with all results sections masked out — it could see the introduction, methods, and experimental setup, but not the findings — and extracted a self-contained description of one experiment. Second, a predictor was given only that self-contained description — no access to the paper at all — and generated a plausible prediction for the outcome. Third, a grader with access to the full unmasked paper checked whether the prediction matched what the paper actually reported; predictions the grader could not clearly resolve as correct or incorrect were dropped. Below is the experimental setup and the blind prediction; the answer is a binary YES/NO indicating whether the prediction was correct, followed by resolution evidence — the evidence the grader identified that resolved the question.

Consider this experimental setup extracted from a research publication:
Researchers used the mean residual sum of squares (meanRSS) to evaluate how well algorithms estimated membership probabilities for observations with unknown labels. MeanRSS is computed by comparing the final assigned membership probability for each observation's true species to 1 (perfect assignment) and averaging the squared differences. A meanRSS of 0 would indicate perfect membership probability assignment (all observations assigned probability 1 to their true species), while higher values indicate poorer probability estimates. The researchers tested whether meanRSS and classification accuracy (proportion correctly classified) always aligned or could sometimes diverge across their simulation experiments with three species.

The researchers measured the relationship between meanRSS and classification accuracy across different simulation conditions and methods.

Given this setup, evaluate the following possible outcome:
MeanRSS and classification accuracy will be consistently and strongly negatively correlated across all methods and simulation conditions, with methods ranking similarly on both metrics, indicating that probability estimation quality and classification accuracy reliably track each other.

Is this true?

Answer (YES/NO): NO